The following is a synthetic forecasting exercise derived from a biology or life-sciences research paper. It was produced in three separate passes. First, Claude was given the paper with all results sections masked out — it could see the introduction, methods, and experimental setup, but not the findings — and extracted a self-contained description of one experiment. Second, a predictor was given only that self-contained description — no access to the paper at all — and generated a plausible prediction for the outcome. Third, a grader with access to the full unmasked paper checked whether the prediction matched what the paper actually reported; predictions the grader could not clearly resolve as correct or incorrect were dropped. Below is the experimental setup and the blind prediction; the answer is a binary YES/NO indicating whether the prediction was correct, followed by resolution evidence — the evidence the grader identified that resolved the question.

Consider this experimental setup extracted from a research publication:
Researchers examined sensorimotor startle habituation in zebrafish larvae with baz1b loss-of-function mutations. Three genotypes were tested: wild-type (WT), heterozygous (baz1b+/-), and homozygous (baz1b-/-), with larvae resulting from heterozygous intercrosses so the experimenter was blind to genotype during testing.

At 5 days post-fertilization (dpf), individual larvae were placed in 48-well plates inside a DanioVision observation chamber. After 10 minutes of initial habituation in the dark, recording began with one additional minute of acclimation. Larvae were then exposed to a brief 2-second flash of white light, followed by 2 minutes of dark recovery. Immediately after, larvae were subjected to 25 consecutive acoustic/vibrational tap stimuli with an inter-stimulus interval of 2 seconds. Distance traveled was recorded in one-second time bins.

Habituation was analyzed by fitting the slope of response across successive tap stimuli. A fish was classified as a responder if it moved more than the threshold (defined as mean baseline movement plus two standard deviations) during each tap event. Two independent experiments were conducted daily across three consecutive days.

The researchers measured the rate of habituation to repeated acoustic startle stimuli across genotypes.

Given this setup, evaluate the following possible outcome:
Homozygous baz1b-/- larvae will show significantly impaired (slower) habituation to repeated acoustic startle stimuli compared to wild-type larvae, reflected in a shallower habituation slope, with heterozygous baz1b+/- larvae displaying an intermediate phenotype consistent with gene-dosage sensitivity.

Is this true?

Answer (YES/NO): NO